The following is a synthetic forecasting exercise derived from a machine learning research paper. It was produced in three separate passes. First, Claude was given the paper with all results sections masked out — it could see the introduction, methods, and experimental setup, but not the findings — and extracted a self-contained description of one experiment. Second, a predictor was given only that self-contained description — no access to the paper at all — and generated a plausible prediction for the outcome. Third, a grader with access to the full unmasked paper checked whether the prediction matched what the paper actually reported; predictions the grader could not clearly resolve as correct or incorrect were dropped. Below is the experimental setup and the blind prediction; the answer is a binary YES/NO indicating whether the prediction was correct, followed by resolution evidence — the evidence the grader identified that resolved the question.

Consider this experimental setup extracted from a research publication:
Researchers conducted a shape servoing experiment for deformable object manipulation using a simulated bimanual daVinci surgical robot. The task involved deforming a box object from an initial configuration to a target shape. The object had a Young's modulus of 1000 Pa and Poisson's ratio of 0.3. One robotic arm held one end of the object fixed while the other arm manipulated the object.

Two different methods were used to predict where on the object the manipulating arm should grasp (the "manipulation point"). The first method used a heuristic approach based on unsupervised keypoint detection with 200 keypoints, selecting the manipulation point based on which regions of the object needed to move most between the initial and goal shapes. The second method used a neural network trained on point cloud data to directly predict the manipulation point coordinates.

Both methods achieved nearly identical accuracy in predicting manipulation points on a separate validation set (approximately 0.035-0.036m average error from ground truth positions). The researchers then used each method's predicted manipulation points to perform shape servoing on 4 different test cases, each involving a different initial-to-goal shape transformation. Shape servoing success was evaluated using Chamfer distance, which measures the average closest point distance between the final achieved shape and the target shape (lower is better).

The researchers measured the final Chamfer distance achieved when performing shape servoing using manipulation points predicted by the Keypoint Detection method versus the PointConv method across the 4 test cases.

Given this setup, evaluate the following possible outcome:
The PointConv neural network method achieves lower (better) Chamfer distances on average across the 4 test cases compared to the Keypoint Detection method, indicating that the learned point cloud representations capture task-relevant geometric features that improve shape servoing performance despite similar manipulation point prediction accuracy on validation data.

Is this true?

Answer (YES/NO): NO